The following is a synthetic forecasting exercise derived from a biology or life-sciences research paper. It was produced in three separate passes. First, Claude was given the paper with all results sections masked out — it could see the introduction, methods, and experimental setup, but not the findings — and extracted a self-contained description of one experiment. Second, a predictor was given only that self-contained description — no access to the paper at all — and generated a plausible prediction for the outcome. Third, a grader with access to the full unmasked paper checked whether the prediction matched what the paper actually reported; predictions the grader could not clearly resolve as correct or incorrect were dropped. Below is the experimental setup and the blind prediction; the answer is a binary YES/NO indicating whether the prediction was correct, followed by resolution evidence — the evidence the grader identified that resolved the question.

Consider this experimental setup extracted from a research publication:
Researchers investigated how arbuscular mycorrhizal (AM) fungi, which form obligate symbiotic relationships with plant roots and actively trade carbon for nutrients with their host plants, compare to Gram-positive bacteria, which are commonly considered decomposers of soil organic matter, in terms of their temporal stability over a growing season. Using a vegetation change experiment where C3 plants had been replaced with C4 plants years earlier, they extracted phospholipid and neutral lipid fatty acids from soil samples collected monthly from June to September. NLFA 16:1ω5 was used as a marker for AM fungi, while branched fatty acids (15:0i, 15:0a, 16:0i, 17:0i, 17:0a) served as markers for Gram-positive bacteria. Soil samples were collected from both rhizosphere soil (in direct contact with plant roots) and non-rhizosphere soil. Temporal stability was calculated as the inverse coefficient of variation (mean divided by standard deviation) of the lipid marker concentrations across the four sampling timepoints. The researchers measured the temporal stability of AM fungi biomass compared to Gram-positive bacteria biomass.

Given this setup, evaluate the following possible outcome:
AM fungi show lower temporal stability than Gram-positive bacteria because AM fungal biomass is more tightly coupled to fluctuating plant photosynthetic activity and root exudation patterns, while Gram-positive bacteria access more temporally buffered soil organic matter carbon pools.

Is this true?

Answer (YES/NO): NO